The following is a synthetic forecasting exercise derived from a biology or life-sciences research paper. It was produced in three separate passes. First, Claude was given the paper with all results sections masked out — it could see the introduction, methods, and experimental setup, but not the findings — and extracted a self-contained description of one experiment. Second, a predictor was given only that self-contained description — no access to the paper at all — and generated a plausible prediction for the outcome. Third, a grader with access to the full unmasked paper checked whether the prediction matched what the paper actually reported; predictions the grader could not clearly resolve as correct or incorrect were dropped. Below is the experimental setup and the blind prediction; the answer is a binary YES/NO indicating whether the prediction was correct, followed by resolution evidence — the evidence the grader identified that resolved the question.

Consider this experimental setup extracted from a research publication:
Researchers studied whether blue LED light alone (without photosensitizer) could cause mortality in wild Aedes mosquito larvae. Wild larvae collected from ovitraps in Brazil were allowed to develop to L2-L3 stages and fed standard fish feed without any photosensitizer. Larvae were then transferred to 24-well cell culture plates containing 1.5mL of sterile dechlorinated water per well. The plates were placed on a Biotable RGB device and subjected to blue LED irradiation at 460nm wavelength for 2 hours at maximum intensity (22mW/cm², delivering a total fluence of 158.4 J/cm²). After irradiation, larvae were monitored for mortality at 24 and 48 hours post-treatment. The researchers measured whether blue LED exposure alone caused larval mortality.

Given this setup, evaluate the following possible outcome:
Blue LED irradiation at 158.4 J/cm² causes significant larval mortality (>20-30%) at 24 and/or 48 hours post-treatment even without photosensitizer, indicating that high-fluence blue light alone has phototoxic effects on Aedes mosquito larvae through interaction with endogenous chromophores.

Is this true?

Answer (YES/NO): NO